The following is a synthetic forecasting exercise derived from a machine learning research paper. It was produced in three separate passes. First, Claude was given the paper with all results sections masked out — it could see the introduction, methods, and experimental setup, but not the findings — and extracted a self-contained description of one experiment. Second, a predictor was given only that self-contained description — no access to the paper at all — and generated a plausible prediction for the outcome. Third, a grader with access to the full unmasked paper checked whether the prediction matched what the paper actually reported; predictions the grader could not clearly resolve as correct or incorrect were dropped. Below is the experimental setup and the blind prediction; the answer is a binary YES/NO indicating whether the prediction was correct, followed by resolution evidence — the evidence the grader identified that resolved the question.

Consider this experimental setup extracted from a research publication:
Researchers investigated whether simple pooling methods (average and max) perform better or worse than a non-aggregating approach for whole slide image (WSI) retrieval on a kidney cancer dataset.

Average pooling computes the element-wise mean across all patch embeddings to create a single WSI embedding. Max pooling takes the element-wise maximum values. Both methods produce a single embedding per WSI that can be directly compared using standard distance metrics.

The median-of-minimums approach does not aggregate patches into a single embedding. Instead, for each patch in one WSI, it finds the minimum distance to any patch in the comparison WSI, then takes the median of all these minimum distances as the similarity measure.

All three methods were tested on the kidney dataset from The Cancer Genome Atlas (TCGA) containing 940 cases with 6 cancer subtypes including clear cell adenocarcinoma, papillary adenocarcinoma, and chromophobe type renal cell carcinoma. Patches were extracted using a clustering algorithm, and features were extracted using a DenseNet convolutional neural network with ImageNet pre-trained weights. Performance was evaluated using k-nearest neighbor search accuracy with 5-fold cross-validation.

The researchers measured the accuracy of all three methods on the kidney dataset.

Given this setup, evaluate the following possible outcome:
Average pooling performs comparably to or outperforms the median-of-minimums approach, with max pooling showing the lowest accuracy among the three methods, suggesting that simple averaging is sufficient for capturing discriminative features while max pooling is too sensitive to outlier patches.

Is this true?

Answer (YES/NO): NO